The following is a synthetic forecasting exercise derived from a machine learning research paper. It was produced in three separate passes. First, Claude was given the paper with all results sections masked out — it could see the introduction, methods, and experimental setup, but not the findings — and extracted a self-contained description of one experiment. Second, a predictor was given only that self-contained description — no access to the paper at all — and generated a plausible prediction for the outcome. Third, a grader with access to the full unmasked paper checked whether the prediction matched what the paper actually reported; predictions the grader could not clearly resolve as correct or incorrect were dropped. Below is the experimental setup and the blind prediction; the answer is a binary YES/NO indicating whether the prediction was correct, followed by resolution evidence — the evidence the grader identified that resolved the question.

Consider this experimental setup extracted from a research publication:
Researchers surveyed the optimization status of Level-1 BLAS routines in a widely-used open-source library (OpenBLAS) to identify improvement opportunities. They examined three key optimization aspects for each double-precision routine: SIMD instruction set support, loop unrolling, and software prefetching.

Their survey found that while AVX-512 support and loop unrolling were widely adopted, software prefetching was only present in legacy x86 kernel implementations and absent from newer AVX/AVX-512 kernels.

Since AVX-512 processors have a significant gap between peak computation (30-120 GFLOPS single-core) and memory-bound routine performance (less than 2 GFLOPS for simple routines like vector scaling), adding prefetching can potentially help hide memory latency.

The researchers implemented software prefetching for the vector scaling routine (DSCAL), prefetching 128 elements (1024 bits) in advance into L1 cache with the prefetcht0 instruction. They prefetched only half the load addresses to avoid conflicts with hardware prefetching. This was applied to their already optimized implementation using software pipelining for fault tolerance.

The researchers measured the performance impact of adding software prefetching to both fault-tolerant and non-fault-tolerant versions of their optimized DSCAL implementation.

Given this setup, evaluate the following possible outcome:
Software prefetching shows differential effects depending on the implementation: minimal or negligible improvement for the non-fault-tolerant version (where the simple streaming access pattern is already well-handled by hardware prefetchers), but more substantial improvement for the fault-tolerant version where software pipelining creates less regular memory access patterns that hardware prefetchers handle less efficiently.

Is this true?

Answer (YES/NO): NO